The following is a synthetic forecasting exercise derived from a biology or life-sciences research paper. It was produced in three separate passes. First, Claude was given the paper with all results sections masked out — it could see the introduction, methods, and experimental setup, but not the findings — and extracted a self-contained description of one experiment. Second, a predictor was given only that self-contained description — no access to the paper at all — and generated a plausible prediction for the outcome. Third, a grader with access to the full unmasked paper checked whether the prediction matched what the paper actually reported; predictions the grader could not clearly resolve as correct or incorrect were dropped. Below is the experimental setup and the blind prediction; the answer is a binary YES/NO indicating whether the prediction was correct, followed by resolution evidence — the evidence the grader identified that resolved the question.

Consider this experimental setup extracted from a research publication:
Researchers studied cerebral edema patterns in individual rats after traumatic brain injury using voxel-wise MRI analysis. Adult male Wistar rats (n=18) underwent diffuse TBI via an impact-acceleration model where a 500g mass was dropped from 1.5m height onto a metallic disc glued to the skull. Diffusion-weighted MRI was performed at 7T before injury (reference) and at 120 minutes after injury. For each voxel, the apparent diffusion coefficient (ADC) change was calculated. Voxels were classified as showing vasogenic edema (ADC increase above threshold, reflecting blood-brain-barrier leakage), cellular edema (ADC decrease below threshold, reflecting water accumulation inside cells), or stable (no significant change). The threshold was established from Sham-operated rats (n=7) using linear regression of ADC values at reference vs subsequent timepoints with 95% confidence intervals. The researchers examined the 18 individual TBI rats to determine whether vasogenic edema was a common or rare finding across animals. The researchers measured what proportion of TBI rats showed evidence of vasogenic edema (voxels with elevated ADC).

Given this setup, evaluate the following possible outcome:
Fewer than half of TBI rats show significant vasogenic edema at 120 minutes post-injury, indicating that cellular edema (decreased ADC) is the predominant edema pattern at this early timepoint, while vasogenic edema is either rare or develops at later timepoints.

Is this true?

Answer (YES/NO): NO